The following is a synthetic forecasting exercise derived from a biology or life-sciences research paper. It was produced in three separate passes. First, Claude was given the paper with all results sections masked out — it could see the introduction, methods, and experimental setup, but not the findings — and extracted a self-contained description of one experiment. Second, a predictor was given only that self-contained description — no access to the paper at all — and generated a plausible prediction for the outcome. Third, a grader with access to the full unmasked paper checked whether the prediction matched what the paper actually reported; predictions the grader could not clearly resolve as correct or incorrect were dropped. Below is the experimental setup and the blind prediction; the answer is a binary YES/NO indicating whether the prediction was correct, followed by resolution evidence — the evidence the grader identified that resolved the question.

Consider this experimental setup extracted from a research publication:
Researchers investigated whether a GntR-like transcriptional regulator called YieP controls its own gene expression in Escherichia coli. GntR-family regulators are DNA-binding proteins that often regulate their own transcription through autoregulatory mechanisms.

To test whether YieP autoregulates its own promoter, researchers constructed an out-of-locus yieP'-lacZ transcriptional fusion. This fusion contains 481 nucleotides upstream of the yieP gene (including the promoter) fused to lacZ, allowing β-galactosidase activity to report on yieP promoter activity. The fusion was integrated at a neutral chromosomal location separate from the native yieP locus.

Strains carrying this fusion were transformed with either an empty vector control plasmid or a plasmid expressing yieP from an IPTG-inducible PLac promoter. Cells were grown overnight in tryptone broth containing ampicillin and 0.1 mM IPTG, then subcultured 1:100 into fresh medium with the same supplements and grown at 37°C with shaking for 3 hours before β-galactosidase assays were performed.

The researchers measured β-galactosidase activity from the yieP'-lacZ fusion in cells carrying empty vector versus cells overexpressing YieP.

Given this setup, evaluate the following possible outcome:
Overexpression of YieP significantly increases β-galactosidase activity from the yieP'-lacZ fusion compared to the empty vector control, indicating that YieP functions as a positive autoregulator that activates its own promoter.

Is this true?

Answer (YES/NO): YES